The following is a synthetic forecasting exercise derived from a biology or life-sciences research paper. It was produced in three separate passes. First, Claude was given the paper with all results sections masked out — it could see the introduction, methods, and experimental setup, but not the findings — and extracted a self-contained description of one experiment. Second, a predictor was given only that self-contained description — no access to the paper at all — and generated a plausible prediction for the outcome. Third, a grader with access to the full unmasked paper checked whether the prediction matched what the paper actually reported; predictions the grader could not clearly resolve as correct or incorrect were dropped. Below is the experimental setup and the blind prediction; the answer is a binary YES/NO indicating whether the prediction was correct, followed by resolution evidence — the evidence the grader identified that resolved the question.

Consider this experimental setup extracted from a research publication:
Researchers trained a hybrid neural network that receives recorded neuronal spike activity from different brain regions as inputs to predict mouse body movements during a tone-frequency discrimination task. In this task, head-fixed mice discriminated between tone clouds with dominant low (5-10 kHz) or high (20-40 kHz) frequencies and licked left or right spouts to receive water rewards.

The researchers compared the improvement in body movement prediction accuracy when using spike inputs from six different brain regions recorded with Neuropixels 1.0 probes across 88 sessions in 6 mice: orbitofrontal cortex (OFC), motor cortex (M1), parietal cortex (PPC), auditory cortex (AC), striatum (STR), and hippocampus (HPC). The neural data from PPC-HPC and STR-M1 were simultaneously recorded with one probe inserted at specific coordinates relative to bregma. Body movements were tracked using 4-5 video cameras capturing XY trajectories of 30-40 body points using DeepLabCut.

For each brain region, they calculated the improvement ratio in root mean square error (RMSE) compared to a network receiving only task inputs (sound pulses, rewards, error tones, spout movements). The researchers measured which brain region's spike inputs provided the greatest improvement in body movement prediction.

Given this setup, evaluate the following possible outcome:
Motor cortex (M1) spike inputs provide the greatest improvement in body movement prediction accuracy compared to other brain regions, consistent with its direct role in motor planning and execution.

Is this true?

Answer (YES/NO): NO